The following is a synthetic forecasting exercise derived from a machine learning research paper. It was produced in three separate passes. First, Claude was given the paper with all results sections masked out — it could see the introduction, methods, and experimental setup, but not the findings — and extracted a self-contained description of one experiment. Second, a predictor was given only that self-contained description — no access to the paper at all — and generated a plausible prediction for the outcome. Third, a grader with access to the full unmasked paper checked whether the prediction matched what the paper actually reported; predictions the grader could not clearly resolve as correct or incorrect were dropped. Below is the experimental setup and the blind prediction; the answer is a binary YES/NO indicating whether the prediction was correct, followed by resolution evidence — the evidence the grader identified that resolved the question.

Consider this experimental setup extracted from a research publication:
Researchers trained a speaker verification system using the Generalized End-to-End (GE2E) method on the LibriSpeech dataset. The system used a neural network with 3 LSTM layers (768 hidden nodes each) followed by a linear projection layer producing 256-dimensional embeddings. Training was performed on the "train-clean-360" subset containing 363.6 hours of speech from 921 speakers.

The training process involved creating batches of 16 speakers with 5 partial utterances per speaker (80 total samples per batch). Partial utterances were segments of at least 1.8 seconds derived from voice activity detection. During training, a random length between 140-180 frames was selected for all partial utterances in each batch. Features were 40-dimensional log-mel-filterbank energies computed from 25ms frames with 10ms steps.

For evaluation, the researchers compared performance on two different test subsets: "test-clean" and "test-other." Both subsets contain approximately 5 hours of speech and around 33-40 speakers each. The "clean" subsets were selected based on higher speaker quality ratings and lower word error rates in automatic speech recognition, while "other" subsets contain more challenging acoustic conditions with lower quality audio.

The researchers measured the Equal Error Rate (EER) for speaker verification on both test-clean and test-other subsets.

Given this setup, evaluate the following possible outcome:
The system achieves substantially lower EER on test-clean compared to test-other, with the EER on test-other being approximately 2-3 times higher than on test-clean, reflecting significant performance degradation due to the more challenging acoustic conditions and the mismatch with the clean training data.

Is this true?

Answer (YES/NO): NO